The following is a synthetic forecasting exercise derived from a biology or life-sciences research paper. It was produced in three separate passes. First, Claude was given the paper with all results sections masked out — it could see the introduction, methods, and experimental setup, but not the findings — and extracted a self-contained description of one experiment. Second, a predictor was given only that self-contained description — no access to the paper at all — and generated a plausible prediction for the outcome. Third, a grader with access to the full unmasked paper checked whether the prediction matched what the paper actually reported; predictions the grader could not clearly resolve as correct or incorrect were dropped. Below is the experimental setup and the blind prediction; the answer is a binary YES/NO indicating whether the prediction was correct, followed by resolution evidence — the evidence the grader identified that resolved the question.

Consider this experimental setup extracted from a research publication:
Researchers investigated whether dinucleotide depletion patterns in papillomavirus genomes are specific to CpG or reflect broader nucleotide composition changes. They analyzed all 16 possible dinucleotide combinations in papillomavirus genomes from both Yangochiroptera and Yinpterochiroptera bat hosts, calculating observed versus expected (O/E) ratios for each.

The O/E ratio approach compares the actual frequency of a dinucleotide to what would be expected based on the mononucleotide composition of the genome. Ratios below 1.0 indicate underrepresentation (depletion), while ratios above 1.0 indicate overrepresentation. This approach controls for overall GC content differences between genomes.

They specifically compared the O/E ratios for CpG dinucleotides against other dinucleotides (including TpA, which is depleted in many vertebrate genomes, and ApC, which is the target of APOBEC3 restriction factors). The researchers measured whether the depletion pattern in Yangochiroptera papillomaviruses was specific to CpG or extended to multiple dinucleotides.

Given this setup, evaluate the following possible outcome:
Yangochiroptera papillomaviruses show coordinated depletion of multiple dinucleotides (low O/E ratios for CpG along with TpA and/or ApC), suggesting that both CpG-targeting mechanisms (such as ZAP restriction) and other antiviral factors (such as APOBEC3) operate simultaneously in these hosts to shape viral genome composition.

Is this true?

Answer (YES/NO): NO